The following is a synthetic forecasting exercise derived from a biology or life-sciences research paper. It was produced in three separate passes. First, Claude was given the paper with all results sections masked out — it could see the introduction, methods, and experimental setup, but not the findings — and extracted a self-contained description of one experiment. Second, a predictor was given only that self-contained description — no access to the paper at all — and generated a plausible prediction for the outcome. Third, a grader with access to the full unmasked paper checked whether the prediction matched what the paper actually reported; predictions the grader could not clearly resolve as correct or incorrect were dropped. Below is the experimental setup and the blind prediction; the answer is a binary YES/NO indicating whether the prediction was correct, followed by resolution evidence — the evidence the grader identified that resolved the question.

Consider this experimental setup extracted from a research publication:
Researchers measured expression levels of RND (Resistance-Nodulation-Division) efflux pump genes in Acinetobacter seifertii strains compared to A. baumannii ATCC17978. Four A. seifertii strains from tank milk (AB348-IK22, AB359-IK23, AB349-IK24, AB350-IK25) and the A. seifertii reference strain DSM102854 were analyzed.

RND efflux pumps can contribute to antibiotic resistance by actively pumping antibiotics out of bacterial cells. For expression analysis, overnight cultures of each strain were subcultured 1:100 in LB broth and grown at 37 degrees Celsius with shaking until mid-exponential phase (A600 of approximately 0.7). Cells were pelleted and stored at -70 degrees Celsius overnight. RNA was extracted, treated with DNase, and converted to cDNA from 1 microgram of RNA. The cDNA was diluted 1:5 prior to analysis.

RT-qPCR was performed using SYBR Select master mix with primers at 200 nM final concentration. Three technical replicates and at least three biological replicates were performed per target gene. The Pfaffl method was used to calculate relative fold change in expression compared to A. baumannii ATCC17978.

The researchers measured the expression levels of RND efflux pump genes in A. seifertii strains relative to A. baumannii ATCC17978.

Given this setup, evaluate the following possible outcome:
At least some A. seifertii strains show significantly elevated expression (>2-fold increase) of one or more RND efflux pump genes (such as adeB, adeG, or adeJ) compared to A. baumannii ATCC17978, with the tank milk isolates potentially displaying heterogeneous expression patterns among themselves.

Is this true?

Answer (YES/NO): NO